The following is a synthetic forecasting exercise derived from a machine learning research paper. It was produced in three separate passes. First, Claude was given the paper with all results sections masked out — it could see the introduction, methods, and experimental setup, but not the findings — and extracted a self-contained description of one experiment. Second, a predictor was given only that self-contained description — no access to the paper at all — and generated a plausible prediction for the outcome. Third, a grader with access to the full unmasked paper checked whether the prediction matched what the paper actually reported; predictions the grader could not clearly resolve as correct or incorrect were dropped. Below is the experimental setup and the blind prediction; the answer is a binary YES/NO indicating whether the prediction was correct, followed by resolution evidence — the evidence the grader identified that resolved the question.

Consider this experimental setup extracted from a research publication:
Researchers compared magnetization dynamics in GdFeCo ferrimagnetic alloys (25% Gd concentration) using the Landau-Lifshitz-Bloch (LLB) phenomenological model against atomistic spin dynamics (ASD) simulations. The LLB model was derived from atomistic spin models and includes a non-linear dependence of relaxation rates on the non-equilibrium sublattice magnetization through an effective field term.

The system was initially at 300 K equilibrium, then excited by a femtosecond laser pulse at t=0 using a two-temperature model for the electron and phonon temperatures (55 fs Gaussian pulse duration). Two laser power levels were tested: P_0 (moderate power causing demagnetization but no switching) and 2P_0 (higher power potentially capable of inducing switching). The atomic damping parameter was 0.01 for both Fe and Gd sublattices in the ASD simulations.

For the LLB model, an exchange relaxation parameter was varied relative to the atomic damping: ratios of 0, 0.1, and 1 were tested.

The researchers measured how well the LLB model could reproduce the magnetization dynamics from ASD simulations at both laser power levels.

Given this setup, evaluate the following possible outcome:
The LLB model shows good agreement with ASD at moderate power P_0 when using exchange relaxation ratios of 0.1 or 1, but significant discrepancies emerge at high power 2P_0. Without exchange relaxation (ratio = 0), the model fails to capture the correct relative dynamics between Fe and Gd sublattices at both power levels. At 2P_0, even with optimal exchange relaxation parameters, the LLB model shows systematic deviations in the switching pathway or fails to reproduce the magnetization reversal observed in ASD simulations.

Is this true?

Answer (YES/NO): NO